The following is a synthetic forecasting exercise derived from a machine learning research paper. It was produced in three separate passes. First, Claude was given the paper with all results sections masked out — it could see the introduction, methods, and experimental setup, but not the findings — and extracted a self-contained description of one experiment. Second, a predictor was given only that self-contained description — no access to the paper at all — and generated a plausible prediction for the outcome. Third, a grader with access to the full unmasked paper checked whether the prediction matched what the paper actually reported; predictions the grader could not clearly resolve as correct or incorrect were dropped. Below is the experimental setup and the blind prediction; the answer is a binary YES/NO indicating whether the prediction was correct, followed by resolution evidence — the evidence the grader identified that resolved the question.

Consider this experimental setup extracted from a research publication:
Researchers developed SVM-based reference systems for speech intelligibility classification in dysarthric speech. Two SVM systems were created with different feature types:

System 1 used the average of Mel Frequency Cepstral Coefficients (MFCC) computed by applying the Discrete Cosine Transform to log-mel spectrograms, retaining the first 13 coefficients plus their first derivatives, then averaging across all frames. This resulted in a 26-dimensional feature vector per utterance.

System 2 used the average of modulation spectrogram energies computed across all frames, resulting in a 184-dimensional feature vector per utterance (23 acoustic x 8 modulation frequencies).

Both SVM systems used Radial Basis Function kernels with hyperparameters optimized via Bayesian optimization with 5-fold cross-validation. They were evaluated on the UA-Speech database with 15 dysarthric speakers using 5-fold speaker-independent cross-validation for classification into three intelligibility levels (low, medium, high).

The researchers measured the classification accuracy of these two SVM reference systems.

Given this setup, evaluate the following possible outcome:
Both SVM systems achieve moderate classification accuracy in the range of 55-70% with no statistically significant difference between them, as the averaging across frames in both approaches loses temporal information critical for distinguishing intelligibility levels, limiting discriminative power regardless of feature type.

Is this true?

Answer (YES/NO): NO